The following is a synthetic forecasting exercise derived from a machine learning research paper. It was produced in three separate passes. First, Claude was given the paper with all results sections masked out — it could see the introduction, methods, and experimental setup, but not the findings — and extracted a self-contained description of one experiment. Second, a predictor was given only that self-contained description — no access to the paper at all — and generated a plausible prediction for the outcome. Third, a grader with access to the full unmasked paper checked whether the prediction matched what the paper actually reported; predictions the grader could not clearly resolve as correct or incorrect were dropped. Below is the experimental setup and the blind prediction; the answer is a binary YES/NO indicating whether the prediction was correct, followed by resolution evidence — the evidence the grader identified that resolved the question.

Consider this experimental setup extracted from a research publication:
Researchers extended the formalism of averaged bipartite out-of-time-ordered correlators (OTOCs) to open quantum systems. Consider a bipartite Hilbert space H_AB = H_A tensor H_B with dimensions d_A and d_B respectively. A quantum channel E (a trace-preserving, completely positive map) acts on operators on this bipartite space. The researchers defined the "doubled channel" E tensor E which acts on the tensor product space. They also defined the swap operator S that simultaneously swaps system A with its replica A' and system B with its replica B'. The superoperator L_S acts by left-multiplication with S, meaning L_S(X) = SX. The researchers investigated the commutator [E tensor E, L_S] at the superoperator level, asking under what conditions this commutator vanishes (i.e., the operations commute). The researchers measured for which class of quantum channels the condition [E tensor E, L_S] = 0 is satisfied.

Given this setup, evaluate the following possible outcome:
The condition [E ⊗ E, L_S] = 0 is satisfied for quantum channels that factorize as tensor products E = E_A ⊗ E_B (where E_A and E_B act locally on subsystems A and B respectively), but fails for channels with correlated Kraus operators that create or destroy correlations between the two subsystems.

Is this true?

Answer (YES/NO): NO